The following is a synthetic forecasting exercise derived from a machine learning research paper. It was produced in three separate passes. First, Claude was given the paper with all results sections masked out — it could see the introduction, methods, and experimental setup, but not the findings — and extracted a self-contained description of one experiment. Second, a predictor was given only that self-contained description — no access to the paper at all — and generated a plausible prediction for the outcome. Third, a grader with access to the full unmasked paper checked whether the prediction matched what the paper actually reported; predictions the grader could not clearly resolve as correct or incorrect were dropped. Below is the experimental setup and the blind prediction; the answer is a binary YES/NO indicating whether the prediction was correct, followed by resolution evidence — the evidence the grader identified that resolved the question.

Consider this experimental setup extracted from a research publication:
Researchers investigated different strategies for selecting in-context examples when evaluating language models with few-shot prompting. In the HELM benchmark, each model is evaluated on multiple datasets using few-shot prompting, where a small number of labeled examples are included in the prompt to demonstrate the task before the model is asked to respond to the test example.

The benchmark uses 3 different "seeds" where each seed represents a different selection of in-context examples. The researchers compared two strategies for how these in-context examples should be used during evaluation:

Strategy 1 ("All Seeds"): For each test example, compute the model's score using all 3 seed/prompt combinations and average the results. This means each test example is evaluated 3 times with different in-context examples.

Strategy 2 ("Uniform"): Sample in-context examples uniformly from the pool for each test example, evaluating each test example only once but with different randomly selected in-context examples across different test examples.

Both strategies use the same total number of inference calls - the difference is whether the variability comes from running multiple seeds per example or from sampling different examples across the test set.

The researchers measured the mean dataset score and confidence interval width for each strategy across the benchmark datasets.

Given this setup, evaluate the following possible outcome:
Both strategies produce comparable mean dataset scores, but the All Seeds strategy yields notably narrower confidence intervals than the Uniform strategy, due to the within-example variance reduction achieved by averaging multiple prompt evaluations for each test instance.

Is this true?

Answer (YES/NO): NO